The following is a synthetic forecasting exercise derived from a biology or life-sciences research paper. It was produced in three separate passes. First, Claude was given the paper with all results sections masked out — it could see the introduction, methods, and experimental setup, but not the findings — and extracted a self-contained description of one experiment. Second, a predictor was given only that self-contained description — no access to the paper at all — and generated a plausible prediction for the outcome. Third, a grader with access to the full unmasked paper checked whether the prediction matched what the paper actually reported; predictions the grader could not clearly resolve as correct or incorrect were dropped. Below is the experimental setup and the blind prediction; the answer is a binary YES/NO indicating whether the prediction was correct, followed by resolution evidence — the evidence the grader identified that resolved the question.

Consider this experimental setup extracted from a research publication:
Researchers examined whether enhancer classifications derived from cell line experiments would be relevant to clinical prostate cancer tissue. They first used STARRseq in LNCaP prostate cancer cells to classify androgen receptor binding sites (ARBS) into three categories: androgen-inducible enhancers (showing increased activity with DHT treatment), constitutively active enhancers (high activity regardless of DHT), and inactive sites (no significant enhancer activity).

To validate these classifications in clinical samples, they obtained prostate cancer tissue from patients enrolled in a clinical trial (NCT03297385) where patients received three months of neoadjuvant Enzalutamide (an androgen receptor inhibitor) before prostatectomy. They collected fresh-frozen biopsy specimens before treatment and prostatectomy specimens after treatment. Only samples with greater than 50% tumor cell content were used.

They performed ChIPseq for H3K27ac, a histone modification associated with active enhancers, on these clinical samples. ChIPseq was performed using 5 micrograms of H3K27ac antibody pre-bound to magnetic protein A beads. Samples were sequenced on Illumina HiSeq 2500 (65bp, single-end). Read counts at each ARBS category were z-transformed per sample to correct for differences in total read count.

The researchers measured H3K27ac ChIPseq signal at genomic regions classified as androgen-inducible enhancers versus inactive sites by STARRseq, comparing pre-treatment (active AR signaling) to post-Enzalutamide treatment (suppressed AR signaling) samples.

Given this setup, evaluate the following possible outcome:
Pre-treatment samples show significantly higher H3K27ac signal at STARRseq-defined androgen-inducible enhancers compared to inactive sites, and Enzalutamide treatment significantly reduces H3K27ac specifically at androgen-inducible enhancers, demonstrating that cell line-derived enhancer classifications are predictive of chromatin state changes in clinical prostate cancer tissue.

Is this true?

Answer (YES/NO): YES